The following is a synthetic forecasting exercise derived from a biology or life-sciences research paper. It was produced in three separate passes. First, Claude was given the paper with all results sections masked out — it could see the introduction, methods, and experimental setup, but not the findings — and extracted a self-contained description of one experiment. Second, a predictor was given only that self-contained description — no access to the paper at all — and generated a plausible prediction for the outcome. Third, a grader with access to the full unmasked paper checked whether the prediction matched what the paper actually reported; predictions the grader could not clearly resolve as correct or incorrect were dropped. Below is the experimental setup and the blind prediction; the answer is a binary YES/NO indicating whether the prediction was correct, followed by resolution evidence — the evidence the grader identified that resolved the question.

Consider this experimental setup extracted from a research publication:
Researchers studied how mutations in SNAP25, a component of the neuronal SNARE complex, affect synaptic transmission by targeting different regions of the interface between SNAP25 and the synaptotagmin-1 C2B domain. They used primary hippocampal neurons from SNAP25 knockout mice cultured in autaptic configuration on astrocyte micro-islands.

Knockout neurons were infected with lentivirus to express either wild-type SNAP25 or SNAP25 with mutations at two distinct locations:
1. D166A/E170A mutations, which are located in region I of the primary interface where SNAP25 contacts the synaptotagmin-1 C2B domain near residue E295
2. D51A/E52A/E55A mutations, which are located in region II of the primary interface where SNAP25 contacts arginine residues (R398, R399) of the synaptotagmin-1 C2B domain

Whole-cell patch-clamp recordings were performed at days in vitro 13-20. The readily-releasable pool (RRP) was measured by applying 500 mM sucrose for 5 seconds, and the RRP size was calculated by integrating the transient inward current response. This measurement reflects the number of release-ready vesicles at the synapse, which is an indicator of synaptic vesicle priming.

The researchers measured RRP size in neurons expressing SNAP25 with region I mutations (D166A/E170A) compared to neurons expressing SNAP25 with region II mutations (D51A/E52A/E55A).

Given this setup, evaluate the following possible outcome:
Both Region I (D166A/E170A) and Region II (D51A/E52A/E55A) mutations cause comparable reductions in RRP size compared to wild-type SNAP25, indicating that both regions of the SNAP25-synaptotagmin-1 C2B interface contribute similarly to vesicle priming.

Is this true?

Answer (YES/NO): NO